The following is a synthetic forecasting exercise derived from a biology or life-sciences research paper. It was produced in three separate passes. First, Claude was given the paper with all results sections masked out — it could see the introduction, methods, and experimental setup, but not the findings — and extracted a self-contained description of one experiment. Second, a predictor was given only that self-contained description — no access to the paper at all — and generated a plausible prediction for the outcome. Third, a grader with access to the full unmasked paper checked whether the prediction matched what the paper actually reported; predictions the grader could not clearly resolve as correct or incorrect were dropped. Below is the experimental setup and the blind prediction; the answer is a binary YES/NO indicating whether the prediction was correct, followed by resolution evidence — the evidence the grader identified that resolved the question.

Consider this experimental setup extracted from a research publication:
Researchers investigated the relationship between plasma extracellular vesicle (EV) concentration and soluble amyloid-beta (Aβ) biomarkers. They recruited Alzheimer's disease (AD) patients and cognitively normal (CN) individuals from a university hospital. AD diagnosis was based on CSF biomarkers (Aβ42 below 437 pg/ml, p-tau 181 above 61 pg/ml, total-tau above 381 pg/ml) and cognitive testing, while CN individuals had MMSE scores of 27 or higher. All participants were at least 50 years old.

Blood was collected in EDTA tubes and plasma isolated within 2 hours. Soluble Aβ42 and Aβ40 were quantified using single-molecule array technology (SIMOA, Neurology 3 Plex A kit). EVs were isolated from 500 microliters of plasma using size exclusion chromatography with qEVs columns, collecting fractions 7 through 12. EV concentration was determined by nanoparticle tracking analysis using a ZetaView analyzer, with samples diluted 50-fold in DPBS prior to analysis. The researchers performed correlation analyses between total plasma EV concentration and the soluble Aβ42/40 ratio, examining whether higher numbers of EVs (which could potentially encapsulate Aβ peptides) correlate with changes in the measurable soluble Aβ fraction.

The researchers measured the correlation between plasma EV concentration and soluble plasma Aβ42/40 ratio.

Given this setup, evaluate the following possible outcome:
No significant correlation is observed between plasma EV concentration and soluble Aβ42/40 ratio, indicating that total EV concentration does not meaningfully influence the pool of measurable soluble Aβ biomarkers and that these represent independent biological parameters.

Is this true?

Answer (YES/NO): YES